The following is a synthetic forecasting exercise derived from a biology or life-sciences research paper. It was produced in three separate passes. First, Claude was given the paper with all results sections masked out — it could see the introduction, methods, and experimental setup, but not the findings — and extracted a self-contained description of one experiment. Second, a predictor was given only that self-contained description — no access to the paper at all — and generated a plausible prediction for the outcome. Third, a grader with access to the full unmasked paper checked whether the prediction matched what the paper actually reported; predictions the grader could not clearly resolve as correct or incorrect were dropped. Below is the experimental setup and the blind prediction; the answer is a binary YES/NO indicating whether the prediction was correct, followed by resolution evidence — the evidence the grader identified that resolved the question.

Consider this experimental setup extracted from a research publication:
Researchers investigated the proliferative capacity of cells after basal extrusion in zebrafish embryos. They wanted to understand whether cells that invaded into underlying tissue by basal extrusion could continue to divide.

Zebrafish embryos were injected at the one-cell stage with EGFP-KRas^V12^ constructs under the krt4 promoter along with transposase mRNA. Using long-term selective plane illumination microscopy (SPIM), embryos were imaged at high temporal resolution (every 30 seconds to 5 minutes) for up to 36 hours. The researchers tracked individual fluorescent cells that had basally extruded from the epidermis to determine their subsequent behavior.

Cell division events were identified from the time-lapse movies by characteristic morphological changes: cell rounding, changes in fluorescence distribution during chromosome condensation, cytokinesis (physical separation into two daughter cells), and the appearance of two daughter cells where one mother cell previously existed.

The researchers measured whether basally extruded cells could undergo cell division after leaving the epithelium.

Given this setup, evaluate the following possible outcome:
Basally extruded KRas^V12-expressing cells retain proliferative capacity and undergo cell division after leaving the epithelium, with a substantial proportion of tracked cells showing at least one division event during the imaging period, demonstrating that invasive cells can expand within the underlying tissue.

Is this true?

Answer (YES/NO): YES